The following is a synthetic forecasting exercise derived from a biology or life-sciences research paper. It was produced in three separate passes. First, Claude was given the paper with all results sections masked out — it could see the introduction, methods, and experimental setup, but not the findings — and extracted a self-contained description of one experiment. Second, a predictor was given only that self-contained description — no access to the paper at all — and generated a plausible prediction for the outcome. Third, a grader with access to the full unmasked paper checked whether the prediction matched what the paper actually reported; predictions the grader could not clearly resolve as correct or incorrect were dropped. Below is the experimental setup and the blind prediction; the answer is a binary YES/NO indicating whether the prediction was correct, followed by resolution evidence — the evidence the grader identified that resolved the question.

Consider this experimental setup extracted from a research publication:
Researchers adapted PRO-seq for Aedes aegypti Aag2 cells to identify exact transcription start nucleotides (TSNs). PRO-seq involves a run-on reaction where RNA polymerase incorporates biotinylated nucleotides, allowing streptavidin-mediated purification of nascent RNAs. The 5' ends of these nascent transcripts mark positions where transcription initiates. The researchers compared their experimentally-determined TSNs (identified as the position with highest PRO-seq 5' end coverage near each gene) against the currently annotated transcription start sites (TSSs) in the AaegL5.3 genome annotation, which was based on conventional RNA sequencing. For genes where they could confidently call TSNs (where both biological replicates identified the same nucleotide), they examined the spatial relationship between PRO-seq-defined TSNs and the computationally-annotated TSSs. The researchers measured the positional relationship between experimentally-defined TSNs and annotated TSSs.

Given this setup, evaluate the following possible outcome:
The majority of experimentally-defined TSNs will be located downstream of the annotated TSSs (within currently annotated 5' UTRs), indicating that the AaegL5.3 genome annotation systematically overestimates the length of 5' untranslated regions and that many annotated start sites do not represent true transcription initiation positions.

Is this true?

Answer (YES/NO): YES